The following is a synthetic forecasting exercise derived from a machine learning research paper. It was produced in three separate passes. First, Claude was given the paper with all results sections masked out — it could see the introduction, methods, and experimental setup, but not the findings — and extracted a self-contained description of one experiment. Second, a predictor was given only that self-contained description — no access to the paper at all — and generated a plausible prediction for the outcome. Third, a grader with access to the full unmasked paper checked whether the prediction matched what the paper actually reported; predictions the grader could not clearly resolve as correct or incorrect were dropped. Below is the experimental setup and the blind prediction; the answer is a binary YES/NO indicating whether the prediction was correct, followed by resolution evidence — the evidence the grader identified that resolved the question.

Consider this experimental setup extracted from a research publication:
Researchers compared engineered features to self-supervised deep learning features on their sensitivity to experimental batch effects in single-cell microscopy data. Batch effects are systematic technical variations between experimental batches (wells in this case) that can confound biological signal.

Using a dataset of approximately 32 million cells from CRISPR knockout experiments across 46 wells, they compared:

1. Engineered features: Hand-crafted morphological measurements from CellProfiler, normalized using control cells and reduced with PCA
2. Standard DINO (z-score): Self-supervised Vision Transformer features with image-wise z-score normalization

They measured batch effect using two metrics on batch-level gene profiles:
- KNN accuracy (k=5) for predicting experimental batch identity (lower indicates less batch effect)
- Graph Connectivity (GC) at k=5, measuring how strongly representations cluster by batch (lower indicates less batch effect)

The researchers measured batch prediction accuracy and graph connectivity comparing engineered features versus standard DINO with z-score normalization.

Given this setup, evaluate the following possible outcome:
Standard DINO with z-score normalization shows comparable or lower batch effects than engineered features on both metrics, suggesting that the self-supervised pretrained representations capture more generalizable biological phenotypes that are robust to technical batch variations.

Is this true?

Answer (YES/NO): NO